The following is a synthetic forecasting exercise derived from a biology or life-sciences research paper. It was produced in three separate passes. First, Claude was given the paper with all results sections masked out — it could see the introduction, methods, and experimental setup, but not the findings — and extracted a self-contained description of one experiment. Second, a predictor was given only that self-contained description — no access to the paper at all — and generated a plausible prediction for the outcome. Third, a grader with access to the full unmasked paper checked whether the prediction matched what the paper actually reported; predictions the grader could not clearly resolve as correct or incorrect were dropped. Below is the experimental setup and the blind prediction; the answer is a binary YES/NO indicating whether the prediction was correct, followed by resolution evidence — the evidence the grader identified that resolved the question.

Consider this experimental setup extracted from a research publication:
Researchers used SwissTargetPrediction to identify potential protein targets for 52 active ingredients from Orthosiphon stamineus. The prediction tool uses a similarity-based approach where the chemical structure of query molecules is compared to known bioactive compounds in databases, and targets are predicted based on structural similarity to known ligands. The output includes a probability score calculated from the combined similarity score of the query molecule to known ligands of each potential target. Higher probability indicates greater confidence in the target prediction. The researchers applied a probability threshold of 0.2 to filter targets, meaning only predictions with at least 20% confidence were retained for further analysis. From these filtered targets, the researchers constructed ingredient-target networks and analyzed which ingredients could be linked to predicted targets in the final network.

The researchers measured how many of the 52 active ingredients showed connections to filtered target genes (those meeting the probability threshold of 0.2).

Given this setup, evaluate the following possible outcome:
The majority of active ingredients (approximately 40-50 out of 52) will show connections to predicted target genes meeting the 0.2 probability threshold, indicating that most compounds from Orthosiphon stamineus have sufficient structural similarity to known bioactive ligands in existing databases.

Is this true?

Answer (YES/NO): NO